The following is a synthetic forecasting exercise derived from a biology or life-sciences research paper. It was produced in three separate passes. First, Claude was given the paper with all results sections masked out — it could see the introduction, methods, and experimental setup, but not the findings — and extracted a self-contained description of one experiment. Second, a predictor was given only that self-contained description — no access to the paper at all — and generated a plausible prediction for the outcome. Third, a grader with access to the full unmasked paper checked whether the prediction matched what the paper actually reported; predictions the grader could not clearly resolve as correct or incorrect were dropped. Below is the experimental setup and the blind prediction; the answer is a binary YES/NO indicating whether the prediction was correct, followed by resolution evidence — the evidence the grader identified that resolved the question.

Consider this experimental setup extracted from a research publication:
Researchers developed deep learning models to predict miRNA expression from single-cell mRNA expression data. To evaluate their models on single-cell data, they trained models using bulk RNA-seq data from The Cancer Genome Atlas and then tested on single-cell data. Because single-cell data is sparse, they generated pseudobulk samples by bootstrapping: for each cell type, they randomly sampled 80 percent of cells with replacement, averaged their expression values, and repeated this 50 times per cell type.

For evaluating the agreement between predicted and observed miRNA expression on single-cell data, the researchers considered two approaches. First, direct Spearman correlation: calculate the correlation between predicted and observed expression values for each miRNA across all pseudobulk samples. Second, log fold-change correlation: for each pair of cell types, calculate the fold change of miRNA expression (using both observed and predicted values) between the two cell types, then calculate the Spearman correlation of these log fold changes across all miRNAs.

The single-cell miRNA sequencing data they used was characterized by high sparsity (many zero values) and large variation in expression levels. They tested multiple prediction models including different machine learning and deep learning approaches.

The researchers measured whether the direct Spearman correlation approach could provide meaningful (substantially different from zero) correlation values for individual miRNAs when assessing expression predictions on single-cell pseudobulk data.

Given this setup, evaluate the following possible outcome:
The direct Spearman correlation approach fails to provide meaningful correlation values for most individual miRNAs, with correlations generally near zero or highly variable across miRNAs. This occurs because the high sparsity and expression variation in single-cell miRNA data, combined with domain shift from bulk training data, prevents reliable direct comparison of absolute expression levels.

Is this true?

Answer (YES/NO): YES